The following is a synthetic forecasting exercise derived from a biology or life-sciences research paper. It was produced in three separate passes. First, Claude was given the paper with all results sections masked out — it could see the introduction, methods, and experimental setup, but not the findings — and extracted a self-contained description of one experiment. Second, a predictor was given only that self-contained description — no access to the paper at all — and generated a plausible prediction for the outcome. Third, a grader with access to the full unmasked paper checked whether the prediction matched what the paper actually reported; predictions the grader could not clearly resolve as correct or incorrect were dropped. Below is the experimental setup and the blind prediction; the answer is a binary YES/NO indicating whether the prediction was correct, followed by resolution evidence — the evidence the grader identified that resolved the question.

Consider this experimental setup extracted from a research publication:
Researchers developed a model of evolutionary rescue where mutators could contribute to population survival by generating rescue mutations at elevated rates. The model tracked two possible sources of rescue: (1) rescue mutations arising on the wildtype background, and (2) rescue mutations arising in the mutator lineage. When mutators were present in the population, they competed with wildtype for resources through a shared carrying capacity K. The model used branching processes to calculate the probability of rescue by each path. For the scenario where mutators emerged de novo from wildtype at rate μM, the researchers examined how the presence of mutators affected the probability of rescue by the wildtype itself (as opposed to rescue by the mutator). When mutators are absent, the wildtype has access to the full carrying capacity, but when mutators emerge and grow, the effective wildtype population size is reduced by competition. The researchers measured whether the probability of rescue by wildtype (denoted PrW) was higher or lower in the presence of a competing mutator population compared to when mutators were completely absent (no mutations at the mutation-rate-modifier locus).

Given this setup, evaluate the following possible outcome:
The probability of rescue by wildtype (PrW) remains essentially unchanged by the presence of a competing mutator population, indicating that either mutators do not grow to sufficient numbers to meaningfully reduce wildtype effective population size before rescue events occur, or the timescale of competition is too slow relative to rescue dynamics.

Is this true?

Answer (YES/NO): NO